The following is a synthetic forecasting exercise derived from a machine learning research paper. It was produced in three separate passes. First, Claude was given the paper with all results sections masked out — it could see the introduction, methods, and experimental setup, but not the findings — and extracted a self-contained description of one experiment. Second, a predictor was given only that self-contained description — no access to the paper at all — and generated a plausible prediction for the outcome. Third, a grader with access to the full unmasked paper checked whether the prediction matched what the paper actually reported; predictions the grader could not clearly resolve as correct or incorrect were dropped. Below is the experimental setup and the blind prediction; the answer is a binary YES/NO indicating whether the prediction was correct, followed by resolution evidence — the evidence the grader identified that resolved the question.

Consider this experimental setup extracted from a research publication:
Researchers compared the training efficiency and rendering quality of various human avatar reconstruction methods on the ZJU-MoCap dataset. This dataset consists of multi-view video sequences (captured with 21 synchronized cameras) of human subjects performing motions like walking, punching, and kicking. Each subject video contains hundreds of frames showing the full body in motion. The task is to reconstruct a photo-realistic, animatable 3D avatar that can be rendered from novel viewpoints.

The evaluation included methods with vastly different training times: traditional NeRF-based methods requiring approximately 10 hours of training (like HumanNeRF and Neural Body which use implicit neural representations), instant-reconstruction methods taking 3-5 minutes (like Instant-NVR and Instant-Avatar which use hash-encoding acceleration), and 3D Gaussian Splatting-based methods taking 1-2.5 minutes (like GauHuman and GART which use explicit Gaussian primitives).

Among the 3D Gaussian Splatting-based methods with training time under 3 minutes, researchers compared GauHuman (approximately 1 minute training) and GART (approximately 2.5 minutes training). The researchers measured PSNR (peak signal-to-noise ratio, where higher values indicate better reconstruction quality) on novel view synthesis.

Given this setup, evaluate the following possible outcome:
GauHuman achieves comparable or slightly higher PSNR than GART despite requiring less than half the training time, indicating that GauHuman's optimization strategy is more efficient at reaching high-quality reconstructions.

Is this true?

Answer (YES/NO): NO